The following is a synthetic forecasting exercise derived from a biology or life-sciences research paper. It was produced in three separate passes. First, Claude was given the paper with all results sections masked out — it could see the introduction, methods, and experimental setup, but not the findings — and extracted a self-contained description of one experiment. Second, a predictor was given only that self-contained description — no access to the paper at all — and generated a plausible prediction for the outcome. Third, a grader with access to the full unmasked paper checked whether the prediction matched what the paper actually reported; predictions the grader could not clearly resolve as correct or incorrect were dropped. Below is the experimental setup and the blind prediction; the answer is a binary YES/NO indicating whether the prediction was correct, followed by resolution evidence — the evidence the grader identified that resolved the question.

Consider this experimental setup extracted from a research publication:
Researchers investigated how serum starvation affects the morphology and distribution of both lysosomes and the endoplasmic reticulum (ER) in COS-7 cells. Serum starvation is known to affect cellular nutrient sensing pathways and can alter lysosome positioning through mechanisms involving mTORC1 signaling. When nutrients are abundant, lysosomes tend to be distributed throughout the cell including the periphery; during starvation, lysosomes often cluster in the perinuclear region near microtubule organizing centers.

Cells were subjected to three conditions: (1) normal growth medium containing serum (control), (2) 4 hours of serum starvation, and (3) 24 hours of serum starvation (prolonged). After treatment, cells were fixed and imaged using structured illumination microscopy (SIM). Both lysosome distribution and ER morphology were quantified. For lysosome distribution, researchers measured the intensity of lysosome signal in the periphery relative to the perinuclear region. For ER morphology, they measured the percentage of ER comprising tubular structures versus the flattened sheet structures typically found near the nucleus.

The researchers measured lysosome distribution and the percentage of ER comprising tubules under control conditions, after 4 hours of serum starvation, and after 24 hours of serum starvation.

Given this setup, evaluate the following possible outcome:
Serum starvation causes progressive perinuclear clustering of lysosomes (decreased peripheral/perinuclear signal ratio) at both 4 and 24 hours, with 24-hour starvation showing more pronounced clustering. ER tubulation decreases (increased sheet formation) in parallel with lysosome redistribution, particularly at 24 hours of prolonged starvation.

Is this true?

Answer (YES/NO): NO